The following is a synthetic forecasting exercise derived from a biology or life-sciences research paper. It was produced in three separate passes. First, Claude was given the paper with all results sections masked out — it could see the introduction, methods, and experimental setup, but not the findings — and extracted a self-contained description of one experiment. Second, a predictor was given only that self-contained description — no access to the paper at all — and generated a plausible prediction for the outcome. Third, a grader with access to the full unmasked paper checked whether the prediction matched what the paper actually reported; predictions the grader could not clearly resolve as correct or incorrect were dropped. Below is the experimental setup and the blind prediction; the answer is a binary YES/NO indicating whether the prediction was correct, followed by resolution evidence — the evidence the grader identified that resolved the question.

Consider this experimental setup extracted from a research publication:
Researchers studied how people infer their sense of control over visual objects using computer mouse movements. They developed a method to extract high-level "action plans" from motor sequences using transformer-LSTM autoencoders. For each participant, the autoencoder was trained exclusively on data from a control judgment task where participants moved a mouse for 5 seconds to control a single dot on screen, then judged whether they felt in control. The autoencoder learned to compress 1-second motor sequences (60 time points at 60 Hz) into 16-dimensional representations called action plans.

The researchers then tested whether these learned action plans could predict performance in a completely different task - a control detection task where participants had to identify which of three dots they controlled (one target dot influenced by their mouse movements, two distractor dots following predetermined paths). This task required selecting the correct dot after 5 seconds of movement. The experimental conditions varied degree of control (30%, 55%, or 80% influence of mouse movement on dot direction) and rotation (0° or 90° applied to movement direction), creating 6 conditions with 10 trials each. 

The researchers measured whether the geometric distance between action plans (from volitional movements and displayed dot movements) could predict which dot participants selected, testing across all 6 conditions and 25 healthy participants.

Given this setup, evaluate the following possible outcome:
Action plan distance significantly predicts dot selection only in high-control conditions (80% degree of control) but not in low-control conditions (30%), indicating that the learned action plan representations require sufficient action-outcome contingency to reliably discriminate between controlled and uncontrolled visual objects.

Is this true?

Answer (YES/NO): NO